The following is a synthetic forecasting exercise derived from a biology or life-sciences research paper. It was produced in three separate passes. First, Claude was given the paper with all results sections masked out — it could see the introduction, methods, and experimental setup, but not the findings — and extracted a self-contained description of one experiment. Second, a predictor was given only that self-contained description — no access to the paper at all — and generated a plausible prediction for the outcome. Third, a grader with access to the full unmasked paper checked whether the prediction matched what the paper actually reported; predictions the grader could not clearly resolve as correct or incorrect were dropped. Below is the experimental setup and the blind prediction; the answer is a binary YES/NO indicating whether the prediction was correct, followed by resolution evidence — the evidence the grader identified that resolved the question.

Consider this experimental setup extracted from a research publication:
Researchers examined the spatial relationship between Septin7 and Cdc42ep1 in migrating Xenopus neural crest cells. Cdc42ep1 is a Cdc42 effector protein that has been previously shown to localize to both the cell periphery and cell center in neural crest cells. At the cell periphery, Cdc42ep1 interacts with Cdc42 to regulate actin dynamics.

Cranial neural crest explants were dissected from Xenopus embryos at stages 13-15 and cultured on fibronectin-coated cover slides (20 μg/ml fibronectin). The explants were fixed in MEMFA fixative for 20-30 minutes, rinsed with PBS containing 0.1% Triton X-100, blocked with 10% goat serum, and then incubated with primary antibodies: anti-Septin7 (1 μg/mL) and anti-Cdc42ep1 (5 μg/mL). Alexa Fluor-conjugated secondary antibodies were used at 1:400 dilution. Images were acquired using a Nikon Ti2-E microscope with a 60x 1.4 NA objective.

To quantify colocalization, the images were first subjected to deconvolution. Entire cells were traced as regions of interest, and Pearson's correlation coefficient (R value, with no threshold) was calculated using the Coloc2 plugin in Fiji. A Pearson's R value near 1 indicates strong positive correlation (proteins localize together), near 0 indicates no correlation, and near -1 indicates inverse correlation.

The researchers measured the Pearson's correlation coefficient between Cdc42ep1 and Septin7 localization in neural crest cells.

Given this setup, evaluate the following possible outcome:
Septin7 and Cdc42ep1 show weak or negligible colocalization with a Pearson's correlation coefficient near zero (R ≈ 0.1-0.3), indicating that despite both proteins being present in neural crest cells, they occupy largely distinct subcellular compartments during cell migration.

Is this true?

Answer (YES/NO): NO